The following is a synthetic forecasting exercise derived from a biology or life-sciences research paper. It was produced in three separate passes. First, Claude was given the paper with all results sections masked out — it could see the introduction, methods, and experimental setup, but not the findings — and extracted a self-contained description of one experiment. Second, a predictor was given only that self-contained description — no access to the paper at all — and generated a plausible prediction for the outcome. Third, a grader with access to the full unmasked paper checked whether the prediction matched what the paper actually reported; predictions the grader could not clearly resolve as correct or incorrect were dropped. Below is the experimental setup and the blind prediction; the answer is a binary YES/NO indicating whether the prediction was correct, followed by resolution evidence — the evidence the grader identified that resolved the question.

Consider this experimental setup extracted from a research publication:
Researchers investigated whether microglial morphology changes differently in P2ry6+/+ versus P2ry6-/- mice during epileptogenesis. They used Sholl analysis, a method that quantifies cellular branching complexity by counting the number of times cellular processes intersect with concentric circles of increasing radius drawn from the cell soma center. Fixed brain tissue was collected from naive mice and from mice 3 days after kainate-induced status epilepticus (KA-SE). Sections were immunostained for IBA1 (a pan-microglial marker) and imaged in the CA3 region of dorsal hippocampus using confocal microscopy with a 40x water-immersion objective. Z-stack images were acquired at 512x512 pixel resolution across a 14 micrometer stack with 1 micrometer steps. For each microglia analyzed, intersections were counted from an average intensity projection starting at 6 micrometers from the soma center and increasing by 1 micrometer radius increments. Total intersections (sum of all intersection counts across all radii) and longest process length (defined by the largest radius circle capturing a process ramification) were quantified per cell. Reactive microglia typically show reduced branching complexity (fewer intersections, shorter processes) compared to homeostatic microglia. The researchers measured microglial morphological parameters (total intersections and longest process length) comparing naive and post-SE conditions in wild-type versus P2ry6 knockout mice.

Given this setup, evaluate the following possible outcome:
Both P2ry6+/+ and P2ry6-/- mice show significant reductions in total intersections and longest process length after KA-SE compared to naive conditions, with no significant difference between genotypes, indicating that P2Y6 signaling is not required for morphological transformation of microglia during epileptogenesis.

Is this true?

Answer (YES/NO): YES